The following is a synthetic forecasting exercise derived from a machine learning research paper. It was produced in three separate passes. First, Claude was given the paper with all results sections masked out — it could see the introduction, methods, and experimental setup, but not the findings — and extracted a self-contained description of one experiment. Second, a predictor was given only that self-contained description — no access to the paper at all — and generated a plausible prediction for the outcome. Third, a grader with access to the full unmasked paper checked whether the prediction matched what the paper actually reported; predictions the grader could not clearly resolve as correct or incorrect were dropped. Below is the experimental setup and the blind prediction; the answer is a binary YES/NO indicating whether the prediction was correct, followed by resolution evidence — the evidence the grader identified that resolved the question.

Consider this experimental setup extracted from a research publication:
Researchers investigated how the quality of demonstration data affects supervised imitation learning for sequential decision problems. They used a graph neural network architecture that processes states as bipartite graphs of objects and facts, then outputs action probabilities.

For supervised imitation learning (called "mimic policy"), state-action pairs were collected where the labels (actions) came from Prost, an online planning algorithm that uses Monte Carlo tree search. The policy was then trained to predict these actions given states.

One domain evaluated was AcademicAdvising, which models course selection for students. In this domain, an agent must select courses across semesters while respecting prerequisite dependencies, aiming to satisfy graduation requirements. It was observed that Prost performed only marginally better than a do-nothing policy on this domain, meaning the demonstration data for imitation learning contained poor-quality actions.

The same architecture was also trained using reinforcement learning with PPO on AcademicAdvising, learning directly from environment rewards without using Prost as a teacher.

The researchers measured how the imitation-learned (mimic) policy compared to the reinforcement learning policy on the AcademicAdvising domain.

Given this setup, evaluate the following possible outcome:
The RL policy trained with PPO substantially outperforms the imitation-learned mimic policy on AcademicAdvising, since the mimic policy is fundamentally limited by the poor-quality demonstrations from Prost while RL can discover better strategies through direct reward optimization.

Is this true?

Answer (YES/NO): YES